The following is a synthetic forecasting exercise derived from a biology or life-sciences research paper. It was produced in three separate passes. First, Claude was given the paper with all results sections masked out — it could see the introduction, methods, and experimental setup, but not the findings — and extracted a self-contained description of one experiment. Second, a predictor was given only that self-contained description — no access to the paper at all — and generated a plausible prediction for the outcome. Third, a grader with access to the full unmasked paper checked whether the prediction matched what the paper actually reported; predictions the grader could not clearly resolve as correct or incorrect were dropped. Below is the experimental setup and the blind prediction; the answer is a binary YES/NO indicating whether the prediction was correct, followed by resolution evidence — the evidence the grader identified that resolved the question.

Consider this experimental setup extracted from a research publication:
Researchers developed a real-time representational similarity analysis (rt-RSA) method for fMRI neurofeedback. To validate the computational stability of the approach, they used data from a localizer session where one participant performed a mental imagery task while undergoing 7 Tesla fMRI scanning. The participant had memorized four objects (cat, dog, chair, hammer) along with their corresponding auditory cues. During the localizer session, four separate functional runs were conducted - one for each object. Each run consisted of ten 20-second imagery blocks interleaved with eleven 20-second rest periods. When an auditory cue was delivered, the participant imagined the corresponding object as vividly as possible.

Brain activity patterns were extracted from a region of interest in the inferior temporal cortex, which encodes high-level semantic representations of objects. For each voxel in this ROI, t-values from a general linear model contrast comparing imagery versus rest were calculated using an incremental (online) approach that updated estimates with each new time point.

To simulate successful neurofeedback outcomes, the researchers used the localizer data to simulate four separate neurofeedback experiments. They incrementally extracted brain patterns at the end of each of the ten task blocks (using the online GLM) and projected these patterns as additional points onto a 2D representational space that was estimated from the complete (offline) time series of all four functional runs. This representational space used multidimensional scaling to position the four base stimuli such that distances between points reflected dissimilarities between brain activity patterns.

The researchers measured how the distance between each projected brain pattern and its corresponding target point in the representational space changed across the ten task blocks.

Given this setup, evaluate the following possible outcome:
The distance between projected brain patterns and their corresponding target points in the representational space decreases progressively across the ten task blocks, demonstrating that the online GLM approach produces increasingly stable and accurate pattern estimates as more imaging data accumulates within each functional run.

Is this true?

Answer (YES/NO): YES